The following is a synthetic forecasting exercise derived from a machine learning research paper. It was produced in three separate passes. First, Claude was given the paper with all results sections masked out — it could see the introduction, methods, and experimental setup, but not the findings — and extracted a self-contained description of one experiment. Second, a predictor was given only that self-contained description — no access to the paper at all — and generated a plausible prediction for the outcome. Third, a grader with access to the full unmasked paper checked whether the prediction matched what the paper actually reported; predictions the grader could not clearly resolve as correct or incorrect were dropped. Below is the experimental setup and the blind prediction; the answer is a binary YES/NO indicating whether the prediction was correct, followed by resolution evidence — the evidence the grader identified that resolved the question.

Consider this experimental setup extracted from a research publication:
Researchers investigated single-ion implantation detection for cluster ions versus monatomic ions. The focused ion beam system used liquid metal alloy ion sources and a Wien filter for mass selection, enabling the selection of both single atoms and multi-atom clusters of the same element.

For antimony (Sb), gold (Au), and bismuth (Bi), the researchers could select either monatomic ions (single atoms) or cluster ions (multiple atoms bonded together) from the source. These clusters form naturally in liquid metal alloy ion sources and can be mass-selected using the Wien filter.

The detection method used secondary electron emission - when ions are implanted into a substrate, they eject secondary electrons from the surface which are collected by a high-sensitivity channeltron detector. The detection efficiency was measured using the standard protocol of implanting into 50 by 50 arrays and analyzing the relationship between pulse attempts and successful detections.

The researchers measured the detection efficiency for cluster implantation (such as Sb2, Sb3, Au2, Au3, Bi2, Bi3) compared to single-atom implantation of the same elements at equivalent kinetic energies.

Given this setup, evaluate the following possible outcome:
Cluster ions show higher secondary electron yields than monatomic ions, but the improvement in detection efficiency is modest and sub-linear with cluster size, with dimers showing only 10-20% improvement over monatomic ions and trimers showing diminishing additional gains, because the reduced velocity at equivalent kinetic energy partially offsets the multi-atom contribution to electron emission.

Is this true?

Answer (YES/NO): NO